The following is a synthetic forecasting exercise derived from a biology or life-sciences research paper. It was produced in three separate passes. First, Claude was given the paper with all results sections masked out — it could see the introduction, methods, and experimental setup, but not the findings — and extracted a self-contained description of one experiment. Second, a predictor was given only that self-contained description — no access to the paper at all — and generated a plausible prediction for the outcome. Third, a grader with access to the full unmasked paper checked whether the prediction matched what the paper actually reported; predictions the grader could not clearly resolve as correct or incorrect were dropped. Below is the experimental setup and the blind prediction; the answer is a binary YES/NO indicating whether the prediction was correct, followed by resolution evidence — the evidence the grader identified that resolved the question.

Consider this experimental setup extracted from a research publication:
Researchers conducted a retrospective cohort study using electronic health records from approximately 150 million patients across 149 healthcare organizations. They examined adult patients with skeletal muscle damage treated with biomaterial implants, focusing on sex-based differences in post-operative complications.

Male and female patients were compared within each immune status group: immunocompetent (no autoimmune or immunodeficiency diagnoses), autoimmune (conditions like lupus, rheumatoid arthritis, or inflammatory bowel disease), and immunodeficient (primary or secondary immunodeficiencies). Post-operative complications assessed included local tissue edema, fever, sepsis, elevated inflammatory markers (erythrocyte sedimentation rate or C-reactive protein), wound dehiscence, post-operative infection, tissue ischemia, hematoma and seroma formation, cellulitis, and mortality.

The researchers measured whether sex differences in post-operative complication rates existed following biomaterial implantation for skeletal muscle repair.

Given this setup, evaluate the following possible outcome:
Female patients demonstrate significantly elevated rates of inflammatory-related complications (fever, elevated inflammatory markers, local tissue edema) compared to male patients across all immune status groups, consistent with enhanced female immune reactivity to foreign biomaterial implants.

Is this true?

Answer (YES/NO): NO